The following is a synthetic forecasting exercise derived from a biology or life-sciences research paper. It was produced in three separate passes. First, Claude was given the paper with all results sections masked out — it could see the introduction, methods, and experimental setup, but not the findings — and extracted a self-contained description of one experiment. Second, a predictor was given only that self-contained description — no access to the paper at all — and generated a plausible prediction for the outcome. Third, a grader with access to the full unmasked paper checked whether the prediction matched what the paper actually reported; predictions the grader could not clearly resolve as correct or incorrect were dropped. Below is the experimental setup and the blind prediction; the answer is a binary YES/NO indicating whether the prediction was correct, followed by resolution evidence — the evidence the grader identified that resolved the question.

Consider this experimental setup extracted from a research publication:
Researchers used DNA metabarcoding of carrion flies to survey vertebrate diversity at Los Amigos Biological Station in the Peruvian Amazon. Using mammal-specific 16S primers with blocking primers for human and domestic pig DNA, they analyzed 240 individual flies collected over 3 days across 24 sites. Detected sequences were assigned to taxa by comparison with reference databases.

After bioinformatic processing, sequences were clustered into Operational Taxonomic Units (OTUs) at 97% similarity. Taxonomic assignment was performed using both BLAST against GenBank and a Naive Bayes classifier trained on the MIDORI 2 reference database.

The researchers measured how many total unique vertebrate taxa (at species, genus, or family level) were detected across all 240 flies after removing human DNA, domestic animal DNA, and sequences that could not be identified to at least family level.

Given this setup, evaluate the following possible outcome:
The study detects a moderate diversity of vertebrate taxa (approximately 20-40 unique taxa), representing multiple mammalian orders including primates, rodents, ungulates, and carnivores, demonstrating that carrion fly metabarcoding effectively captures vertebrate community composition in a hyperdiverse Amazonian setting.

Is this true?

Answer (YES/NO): YES